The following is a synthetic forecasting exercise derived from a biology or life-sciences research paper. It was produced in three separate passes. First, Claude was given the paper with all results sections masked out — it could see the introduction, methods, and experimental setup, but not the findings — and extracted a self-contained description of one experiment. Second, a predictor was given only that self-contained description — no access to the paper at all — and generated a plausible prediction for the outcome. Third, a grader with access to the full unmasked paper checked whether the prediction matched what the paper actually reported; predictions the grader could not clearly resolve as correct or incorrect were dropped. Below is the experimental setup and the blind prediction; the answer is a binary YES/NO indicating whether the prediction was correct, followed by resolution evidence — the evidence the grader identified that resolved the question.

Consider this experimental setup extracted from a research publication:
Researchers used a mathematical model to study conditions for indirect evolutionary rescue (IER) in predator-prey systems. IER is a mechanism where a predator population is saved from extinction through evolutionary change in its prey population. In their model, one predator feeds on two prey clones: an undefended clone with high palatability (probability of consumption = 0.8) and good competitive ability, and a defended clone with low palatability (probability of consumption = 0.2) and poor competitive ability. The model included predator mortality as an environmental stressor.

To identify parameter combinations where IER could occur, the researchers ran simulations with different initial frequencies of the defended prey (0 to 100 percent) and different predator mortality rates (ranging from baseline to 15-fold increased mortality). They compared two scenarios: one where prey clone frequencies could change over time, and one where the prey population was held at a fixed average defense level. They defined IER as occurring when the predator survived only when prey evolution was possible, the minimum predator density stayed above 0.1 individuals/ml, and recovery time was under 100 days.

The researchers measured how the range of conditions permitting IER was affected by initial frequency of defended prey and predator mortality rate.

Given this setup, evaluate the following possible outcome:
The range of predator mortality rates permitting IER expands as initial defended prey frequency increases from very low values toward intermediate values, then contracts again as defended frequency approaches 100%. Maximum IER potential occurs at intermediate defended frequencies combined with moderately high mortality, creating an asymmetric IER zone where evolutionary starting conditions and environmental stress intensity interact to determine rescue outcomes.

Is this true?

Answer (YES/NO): NO